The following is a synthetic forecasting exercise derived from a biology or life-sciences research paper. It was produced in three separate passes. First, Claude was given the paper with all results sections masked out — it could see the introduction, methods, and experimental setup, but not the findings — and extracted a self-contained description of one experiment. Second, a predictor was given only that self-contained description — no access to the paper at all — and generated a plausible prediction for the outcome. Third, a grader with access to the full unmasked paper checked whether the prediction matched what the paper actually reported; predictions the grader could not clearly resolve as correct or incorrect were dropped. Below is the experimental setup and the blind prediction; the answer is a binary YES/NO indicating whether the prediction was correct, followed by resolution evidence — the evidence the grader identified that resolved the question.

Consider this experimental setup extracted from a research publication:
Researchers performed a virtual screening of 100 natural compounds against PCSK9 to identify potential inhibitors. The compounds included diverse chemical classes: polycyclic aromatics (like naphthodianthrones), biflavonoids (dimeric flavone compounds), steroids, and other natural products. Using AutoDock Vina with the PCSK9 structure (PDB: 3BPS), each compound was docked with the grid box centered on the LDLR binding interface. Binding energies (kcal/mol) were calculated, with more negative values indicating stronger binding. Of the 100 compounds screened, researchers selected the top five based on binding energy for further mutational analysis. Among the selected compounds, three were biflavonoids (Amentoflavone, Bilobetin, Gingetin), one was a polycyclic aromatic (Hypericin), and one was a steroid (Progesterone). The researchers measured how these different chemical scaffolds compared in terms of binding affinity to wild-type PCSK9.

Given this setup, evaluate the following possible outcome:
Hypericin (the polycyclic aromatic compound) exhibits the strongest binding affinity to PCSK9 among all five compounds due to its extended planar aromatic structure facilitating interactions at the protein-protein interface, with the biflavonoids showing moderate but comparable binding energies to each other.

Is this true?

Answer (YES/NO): NO